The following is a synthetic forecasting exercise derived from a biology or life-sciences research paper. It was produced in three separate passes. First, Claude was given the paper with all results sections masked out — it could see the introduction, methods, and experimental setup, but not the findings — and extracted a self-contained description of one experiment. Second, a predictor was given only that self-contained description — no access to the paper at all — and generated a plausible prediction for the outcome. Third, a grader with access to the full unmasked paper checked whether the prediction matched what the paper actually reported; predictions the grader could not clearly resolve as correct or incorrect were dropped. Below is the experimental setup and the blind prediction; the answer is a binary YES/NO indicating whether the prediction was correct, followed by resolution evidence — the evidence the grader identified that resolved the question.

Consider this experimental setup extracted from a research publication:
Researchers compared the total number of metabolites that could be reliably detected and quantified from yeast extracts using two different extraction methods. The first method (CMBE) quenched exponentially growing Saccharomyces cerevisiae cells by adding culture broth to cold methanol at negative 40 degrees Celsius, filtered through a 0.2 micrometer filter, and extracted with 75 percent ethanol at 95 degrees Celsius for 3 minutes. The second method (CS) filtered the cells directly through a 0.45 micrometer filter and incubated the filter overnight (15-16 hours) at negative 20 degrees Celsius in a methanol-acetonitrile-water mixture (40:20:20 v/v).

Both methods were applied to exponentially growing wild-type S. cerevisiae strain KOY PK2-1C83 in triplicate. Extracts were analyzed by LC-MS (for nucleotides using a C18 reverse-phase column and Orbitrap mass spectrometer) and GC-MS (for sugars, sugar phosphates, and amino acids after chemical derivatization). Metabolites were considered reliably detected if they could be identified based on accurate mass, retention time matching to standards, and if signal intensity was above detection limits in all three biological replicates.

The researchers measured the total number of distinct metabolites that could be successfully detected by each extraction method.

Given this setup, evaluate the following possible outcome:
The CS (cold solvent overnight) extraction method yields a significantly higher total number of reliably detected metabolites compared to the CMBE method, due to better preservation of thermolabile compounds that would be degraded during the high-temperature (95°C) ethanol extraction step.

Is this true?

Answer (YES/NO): NO